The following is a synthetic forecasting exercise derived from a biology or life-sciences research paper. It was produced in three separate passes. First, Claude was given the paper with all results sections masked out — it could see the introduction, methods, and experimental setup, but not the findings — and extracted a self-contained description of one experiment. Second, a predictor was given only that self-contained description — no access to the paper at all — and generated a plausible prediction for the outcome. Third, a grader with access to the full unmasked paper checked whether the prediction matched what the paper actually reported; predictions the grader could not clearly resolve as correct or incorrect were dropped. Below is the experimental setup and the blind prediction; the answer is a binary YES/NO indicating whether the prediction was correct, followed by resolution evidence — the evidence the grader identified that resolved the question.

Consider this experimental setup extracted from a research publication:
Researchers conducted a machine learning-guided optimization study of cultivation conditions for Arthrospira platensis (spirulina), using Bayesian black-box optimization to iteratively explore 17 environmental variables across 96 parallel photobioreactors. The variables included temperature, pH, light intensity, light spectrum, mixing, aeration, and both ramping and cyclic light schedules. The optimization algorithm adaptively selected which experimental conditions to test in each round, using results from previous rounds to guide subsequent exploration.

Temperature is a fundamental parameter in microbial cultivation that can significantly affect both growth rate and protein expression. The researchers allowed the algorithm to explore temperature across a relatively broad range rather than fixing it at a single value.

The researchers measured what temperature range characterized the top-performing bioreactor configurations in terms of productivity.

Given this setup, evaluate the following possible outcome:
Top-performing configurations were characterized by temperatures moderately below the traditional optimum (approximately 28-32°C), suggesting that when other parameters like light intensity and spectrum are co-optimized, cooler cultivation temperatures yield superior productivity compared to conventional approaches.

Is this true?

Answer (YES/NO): NO